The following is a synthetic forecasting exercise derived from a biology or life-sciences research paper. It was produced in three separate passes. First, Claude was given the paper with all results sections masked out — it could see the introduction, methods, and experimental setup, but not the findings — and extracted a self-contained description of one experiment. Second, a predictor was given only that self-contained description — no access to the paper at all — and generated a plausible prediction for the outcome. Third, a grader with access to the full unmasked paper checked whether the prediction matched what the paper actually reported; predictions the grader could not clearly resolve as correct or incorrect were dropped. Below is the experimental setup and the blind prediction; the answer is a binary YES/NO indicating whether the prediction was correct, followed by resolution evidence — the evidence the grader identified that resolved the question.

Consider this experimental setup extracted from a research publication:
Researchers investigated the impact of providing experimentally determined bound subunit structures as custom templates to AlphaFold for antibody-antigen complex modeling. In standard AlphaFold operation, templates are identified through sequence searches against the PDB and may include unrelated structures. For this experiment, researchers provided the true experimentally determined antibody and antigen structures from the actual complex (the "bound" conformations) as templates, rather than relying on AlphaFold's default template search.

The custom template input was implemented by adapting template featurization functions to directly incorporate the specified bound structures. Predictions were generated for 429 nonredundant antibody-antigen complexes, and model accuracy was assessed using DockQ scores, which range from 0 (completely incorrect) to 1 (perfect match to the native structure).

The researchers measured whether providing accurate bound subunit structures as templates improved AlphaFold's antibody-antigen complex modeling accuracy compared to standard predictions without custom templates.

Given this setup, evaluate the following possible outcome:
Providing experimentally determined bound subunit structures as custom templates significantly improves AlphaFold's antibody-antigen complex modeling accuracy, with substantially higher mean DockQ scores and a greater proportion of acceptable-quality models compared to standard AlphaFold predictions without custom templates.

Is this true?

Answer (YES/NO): YES